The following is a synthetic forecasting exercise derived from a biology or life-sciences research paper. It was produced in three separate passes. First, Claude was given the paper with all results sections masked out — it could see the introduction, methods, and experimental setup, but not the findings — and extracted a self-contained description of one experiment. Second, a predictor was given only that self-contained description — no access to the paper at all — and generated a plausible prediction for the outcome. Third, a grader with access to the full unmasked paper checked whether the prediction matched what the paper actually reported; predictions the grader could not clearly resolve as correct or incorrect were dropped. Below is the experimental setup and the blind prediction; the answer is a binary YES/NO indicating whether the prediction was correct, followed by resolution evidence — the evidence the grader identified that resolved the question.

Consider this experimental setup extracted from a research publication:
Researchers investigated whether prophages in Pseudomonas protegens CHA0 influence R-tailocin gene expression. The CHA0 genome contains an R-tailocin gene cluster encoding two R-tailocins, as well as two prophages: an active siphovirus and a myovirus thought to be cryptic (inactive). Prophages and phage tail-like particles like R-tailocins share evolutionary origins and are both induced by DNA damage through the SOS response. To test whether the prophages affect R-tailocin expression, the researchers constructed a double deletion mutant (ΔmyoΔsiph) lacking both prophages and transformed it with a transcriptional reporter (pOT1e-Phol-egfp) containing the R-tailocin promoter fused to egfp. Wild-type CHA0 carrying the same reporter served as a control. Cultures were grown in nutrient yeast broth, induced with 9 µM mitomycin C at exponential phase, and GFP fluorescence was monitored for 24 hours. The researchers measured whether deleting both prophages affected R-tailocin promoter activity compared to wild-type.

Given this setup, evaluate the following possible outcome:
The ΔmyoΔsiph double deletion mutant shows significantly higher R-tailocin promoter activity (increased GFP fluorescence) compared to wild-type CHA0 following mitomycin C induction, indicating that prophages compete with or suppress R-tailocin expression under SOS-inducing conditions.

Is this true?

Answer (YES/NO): NO